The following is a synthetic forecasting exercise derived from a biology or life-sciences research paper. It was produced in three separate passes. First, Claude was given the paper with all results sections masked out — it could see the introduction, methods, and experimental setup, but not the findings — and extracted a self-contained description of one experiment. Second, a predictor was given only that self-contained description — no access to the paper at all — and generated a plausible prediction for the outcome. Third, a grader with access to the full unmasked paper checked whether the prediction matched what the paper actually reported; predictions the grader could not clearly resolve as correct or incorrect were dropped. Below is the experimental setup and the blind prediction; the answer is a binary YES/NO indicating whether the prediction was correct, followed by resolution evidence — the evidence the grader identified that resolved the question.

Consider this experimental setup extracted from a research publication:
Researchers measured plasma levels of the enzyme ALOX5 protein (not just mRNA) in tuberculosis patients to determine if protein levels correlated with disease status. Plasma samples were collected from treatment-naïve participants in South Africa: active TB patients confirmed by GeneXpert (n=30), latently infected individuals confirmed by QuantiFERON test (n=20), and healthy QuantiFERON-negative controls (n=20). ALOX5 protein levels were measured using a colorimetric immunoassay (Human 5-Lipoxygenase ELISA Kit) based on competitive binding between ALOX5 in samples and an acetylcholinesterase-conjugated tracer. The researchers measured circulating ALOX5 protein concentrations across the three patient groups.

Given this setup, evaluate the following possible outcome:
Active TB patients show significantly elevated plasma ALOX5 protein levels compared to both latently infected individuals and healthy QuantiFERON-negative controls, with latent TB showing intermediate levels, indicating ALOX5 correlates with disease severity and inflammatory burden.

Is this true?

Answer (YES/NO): YES